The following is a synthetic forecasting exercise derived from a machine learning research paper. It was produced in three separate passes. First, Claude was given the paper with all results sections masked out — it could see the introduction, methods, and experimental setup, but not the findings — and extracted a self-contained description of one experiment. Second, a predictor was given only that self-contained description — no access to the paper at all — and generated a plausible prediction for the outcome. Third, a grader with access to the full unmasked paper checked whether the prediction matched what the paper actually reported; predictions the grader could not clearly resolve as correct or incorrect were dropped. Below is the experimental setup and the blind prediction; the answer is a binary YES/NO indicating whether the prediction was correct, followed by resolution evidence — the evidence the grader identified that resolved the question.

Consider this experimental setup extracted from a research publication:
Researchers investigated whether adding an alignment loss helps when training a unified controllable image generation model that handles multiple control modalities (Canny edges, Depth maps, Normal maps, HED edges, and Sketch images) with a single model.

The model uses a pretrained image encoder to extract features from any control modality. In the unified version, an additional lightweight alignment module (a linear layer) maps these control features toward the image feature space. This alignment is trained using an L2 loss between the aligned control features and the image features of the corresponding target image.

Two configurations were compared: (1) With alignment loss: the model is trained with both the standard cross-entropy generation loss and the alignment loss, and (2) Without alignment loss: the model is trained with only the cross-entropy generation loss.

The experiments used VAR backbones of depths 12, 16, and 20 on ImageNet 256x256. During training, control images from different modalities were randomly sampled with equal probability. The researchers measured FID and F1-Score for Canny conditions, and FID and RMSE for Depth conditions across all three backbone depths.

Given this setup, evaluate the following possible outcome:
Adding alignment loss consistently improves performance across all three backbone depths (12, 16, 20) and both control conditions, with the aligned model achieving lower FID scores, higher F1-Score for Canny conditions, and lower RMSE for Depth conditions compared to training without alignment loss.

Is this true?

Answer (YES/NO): NO